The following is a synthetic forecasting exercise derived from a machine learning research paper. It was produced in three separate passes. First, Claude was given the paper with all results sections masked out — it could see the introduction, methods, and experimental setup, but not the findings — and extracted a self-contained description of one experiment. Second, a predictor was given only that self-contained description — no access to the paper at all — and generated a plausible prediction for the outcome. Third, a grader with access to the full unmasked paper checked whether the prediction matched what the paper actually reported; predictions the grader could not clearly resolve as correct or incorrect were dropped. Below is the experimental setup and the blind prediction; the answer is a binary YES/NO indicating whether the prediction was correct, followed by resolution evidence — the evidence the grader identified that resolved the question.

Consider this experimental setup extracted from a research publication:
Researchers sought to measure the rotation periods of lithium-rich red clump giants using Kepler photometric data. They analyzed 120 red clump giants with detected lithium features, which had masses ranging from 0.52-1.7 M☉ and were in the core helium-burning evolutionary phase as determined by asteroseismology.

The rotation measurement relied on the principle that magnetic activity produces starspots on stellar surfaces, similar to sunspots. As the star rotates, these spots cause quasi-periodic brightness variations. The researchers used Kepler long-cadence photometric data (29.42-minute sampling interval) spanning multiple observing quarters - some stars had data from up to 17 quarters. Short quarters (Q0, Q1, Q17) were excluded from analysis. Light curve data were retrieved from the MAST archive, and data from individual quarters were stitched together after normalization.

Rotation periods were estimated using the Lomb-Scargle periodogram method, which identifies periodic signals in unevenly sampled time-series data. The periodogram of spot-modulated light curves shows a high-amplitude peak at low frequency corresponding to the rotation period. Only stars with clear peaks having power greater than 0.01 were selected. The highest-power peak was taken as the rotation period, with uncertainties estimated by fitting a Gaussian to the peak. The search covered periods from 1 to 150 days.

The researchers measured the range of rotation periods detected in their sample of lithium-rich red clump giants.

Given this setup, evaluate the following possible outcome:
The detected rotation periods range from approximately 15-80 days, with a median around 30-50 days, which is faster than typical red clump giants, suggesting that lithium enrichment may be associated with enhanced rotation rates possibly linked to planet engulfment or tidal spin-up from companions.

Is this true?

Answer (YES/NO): NO